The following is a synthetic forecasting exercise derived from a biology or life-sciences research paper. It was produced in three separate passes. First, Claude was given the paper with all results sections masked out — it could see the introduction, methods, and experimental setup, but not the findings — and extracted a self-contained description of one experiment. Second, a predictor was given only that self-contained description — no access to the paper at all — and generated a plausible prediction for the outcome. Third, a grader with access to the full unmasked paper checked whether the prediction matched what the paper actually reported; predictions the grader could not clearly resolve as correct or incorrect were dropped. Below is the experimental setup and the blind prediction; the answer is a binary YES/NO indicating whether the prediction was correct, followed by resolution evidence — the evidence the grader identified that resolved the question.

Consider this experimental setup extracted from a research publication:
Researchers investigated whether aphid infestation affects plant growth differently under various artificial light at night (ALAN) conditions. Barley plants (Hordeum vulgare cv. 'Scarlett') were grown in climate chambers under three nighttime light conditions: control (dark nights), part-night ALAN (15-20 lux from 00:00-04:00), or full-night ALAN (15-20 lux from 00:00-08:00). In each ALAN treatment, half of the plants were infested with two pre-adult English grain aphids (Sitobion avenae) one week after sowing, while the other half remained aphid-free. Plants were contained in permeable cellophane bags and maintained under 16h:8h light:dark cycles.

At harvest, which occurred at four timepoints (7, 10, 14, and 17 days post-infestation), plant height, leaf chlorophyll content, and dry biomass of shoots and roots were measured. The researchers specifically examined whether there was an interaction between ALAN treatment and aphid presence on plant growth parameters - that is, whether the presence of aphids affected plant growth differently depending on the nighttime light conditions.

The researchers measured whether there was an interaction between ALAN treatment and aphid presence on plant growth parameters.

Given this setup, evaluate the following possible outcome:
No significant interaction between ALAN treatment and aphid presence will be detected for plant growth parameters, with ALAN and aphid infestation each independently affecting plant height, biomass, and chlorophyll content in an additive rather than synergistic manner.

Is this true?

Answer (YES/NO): NO